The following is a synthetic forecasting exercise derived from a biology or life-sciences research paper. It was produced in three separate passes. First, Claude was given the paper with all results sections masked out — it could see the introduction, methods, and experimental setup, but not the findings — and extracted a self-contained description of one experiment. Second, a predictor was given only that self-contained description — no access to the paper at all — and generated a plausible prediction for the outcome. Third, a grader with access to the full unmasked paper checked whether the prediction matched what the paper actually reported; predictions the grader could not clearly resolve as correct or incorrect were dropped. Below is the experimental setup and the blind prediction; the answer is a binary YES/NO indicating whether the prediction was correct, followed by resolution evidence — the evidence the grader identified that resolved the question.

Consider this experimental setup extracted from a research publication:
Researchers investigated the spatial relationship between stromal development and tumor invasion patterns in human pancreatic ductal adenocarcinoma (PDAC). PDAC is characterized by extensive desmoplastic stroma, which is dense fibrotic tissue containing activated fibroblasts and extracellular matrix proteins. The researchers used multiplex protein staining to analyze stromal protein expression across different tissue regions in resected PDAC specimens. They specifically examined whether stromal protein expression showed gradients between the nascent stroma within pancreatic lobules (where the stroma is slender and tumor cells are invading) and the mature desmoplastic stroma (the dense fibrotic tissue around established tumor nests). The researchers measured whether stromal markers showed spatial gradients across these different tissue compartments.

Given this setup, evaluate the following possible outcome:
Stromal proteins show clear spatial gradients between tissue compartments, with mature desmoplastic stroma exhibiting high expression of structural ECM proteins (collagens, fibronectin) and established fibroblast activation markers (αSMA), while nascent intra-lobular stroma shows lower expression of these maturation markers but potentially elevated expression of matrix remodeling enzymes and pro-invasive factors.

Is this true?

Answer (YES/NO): NO